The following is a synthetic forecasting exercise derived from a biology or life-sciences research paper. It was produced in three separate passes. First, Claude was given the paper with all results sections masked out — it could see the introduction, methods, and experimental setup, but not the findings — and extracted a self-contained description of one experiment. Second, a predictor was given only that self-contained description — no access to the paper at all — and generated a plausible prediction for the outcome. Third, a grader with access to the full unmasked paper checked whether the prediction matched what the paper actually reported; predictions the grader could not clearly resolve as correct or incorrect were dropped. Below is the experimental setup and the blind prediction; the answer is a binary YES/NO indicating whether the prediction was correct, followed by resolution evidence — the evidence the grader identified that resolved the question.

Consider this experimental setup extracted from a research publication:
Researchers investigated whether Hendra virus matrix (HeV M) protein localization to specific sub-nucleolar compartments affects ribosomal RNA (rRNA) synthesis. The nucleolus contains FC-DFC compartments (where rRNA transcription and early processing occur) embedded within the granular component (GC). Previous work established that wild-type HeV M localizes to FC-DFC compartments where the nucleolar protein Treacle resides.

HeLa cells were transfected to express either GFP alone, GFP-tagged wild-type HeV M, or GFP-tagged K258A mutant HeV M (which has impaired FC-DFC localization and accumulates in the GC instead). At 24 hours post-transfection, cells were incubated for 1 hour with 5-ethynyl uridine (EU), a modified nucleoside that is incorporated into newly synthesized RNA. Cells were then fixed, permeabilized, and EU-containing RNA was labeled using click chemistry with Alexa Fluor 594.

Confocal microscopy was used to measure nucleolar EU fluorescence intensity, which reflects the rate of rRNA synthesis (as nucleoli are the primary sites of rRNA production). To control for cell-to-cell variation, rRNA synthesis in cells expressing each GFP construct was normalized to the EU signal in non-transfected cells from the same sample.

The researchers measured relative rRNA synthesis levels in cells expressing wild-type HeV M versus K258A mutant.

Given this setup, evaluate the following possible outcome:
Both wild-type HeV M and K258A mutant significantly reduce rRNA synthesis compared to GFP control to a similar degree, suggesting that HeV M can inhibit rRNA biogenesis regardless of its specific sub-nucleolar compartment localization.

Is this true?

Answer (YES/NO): NO